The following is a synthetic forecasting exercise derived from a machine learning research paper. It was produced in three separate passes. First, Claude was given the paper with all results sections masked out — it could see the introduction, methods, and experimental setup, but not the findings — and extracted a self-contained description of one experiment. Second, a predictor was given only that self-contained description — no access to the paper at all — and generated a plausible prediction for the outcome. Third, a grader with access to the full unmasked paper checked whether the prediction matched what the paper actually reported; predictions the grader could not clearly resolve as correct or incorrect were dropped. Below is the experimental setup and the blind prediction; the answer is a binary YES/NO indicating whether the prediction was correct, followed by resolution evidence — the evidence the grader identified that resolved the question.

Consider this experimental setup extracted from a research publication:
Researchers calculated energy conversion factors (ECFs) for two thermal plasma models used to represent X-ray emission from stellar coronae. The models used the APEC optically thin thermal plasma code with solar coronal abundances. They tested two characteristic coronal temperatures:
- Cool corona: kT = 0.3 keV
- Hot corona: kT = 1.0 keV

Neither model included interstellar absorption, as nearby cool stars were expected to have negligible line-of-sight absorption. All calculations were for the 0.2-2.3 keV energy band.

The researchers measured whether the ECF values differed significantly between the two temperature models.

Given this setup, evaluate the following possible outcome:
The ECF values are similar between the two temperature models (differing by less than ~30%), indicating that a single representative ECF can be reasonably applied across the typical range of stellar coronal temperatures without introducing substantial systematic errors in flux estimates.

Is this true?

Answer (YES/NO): YES